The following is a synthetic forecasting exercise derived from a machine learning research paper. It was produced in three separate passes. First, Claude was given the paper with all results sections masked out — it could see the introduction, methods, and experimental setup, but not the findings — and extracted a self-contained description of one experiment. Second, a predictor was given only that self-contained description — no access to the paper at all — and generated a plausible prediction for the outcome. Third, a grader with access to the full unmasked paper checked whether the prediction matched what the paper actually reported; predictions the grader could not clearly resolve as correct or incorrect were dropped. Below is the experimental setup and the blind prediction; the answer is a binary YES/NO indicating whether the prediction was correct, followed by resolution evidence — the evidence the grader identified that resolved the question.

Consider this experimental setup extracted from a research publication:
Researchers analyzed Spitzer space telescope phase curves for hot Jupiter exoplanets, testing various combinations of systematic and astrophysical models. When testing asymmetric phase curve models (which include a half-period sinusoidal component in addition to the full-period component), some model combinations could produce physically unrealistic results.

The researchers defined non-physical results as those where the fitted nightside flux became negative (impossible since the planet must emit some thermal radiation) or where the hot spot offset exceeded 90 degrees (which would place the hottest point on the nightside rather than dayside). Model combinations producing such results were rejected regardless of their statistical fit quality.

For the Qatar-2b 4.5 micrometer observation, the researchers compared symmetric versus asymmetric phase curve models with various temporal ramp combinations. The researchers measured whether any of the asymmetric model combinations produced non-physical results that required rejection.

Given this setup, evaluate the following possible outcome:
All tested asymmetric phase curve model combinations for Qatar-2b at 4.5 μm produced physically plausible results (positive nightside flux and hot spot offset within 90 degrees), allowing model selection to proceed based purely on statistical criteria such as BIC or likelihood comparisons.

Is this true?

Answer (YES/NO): NO